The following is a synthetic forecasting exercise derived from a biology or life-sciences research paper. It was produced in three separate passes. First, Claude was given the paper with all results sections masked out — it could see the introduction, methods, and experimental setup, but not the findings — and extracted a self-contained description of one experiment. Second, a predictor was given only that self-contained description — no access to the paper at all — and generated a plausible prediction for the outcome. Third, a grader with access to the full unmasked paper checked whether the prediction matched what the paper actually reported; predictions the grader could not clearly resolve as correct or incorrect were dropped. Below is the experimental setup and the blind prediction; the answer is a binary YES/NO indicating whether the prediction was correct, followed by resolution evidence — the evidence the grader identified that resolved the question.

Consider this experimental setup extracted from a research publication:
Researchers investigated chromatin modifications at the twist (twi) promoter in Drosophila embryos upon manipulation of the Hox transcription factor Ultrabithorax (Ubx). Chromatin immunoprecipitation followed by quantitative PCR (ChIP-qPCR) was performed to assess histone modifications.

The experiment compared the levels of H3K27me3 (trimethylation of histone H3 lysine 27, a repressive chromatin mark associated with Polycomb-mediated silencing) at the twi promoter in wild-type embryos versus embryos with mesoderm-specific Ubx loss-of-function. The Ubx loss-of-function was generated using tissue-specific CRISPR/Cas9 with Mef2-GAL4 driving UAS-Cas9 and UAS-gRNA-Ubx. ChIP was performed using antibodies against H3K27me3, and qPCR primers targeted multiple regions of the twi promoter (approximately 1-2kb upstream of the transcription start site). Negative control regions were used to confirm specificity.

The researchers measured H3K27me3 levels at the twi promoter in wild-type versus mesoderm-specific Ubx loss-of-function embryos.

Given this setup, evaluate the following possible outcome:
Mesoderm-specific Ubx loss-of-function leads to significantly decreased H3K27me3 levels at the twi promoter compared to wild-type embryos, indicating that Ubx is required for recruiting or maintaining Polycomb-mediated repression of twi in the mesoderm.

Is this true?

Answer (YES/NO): YES